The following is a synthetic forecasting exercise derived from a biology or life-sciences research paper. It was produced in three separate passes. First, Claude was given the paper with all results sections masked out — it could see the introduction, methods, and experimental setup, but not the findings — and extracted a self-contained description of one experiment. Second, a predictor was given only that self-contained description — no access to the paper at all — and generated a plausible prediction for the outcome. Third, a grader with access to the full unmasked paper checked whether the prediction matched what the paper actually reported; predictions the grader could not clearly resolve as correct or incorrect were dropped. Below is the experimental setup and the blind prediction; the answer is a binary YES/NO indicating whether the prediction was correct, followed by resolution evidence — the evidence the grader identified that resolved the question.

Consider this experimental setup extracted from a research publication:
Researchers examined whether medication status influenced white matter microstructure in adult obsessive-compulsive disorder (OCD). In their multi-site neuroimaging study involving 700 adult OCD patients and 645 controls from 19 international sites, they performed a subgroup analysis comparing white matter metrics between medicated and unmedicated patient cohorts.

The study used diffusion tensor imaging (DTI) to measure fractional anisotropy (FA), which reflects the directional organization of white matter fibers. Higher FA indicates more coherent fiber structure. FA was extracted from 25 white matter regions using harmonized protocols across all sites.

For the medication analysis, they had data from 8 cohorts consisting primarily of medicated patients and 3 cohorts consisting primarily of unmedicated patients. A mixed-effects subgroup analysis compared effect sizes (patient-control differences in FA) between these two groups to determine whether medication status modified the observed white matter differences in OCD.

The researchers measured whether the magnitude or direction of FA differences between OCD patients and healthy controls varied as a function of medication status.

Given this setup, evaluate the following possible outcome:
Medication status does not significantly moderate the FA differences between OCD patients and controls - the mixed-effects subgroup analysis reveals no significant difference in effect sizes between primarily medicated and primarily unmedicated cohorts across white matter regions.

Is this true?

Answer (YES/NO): NO